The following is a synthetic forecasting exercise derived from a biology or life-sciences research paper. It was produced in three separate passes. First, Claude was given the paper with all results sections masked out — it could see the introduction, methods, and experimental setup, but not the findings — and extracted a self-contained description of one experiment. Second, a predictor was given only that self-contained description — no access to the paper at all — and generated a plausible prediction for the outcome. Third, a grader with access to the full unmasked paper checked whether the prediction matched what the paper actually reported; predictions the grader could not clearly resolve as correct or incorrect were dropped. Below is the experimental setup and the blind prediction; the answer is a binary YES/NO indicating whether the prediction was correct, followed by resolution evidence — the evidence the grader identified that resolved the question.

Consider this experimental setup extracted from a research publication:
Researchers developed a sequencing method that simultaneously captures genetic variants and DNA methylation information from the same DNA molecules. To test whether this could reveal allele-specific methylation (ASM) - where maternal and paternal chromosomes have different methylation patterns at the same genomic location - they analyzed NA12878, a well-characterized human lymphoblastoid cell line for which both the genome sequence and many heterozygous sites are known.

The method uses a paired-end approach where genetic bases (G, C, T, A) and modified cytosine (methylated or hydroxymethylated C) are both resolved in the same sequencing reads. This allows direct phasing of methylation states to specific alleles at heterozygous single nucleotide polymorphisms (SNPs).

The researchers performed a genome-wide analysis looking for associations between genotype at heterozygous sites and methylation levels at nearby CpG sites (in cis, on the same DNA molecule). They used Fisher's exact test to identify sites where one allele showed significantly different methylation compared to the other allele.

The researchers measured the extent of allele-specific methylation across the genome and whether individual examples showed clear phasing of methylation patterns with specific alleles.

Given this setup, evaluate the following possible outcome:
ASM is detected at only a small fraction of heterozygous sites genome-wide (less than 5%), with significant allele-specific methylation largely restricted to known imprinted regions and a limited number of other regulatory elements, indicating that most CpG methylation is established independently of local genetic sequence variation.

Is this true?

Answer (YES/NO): NO